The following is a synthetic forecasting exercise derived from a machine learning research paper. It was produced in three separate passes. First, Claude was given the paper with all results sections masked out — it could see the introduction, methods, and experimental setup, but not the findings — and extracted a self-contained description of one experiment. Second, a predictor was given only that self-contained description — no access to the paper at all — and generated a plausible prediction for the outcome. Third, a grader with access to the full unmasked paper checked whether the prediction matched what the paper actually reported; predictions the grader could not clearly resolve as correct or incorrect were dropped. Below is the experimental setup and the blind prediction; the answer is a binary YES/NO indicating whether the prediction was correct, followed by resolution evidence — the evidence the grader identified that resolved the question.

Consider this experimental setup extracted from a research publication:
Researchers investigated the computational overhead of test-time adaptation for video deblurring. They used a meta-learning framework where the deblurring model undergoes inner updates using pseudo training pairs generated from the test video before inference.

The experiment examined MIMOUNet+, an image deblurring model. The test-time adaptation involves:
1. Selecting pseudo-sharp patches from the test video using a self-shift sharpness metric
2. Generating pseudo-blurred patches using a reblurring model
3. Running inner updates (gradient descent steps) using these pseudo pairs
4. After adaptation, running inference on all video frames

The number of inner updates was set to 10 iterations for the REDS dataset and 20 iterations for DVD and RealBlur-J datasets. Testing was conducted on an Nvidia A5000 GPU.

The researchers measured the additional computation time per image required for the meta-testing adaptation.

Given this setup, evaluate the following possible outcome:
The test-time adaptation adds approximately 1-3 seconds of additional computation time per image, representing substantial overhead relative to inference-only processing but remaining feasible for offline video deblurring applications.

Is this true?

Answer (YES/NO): NO